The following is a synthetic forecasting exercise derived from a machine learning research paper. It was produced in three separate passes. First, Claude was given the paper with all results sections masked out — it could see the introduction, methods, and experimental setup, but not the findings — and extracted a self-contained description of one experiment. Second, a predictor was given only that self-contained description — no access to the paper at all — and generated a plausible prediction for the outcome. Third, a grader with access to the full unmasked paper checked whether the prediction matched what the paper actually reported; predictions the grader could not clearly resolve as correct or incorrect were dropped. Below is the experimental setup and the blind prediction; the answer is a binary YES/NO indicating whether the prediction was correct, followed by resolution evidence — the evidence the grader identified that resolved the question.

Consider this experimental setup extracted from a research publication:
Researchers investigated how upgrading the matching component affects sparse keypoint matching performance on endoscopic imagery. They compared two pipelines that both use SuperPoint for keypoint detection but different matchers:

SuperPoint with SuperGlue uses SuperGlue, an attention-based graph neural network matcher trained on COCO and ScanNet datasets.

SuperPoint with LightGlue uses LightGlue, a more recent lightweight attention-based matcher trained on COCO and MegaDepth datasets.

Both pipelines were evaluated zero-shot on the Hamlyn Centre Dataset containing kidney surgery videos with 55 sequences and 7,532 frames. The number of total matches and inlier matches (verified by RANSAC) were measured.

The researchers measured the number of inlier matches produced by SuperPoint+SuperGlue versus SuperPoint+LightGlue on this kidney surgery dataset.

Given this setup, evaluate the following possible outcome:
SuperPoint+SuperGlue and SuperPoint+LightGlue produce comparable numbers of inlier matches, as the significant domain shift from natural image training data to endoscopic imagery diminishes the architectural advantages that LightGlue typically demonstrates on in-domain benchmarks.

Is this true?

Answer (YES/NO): NO